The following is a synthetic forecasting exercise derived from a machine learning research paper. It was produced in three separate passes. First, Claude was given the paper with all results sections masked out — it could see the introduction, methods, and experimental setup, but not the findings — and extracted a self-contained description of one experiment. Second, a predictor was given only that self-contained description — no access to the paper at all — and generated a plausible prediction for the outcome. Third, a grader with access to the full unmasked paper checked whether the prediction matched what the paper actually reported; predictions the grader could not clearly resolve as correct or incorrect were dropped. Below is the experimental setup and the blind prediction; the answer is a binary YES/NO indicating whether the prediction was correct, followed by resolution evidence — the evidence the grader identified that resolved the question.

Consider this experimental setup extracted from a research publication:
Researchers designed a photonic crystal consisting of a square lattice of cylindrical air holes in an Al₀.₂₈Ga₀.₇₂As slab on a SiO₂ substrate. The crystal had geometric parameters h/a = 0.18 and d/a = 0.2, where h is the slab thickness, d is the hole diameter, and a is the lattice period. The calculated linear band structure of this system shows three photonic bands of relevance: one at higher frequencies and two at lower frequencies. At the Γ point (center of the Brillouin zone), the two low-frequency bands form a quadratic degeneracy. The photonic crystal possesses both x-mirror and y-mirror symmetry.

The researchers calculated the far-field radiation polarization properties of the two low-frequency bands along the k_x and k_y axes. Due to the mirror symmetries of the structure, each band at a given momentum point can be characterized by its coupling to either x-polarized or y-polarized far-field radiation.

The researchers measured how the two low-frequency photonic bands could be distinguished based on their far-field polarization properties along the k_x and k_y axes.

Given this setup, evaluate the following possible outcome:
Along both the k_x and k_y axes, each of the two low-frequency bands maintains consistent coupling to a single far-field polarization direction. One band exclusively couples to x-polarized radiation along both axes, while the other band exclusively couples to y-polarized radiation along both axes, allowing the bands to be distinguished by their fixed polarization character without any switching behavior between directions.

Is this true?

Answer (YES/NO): YES